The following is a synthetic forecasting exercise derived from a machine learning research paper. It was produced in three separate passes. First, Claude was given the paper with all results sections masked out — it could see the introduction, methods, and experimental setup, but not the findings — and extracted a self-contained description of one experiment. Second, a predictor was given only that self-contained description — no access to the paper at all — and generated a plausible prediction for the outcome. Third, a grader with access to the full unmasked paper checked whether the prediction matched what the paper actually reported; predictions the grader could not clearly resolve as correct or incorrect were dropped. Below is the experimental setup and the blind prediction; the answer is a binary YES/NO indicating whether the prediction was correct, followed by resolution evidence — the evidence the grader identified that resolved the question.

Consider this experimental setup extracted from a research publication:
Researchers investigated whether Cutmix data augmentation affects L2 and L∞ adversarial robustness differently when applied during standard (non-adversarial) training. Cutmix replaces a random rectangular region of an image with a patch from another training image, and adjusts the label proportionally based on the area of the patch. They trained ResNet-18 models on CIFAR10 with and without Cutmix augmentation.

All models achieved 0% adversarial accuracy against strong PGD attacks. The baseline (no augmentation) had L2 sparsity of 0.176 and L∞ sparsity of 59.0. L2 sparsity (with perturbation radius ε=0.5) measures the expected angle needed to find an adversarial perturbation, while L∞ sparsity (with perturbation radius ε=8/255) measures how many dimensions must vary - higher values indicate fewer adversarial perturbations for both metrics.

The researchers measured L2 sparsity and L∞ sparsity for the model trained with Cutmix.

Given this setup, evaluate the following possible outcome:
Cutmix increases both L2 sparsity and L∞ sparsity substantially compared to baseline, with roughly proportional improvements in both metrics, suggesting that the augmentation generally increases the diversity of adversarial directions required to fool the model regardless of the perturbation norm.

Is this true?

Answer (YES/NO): NO